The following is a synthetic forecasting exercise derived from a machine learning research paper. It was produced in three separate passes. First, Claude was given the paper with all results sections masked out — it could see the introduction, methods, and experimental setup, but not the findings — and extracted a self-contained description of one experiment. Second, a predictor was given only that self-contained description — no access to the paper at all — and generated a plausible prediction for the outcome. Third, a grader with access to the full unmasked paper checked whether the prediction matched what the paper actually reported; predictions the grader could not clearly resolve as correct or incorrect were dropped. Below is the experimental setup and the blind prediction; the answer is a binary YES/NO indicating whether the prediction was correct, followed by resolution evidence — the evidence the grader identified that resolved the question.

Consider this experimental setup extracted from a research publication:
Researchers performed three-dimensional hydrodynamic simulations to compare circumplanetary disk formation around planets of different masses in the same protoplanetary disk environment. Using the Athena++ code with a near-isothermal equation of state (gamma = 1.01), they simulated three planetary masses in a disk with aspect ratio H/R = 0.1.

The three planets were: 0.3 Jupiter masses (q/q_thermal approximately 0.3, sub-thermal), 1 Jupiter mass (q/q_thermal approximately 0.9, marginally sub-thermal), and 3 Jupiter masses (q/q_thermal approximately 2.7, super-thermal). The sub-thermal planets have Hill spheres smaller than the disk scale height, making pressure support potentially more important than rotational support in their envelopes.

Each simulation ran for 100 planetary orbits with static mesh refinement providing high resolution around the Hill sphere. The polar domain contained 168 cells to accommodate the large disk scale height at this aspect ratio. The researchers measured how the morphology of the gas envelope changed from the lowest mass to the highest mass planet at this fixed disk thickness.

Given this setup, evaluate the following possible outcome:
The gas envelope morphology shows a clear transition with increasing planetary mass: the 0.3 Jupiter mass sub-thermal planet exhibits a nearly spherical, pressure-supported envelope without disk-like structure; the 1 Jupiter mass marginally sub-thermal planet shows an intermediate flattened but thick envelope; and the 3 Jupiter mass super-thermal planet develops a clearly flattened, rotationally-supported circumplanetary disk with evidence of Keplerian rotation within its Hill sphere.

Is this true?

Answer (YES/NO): NO